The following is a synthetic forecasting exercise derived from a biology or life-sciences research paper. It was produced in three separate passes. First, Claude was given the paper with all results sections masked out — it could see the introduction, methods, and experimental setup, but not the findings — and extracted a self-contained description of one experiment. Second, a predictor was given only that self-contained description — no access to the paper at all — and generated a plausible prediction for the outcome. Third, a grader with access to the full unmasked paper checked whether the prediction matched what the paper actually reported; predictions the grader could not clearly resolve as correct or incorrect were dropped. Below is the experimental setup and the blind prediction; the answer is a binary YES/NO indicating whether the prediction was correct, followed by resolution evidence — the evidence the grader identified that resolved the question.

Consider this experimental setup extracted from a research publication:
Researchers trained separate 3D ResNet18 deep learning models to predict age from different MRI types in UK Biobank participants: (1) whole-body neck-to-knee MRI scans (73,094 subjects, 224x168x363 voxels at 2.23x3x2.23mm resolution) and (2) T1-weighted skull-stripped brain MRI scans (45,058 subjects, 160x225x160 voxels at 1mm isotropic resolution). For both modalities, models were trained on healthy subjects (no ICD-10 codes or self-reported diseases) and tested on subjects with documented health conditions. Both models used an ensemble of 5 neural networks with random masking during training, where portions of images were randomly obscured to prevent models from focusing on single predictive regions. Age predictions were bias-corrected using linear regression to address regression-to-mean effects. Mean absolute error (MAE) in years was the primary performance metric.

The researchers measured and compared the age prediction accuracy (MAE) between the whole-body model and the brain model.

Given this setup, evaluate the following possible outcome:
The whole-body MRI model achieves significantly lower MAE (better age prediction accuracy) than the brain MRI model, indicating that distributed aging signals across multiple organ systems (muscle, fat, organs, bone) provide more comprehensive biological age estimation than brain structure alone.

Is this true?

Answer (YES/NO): NO